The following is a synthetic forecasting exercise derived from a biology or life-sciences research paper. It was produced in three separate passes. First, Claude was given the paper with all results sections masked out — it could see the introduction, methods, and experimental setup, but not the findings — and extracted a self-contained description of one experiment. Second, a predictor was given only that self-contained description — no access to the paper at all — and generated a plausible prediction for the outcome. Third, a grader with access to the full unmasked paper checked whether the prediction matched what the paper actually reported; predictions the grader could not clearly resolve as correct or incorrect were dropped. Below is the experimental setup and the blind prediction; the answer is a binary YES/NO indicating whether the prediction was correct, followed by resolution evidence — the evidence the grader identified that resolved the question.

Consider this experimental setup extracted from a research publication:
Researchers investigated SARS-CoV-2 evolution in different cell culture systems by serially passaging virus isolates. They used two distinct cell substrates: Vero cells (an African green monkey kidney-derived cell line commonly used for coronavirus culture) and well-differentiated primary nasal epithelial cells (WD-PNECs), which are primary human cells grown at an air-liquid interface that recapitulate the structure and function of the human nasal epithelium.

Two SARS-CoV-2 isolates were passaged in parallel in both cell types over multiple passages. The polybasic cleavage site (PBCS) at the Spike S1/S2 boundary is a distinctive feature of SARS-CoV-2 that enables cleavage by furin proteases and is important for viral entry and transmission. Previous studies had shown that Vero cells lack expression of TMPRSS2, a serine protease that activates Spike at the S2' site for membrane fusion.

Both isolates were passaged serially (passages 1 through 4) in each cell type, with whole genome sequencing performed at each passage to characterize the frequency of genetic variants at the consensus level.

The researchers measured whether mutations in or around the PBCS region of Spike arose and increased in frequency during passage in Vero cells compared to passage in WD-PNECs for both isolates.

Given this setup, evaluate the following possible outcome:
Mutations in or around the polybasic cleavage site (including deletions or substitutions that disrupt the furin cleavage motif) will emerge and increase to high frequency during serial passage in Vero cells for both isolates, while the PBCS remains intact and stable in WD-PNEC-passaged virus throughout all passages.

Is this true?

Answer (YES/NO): NO